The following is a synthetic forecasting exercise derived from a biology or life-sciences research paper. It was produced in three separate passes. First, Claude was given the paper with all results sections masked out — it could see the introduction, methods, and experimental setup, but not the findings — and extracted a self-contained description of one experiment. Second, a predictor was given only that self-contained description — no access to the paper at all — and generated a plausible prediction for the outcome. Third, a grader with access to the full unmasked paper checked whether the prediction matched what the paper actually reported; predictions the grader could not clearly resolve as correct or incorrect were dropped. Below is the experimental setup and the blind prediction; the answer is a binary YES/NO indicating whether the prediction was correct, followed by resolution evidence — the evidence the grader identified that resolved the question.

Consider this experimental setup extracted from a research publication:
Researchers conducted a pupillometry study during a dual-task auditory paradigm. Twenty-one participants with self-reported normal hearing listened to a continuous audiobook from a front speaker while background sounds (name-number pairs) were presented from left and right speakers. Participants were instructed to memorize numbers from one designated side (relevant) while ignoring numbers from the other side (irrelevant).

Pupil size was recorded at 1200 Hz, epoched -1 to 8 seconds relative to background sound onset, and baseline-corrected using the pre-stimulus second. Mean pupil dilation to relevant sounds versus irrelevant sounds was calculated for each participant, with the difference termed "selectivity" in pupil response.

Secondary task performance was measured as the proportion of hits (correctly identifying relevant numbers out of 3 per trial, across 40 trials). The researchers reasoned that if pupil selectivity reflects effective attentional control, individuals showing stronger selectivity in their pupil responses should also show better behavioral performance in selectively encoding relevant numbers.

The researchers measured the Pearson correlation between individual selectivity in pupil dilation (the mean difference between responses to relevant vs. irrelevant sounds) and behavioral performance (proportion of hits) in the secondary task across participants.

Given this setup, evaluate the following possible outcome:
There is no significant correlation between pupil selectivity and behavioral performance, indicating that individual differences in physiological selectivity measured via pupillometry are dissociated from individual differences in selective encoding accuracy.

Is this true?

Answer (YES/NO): NO